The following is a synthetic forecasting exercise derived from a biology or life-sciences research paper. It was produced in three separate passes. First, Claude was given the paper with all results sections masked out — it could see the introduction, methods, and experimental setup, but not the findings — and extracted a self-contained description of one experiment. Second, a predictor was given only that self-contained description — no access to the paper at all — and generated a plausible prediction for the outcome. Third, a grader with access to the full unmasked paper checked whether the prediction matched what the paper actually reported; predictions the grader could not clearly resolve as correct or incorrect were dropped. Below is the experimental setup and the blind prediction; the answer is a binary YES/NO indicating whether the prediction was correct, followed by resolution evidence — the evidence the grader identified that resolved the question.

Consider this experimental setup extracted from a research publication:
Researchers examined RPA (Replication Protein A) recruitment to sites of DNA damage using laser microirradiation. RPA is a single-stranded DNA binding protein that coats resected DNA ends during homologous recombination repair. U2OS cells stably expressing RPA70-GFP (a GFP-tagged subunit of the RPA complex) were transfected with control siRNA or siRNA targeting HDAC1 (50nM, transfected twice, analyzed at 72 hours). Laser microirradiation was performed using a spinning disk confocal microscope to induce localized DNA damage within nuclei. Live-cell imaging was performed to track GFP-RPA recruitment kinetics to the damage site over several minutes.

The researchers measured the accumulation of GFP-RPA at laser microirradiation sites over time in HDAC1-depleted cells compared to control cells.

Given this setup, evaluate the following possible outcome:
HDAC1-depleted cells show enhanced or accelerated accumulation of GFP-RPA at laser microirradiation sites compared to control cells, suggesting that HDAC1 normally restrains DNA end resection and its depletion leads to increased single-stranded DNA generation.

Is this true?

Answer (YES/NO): NO